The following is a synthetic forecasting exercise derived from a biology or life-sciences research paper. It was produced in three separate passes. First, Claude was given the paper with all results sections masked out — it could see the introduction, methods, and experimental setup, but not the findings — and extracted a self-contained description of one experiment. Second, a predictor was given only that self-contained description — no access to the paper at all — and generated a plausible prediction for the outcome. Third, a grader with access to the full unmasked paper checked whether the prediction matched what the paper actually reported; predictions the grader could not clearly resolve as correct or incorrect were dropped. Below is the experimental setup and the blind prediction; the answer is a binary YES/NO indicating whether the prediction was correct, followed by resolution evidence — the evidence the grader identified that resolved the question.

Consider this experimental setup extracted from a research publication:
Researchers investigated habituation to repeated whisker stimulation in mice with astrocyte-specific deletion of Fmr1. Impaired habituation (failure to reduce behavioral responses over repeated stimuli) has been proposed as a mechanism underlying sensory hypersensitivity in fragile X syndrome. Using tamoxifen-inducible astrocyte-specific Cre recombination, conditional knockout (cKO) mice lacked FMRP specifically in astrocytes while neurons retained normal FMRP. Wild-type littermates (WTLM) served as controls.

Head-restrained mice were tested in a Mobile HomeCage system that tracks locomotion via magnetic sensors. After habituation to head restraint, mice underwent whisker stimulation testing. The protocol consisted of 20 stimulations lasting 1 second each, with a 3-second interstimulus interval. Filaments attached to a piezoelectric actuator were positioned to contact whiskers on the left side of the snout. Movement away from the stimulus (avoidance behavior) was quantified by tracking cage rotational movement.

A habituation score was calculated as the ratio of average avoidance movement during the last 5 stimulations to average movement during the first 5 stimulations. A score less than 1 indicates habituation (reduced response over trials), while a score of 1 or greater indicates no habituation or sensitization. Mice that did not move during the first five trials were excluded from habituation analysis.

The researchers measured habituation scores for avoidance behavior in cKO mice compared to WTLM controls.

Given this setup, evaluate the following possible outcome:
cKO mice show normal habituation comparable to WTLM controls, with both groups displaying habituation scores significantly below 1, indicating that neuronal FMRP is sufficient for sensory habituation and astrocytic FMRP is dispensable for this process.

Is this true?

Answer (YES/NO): NO